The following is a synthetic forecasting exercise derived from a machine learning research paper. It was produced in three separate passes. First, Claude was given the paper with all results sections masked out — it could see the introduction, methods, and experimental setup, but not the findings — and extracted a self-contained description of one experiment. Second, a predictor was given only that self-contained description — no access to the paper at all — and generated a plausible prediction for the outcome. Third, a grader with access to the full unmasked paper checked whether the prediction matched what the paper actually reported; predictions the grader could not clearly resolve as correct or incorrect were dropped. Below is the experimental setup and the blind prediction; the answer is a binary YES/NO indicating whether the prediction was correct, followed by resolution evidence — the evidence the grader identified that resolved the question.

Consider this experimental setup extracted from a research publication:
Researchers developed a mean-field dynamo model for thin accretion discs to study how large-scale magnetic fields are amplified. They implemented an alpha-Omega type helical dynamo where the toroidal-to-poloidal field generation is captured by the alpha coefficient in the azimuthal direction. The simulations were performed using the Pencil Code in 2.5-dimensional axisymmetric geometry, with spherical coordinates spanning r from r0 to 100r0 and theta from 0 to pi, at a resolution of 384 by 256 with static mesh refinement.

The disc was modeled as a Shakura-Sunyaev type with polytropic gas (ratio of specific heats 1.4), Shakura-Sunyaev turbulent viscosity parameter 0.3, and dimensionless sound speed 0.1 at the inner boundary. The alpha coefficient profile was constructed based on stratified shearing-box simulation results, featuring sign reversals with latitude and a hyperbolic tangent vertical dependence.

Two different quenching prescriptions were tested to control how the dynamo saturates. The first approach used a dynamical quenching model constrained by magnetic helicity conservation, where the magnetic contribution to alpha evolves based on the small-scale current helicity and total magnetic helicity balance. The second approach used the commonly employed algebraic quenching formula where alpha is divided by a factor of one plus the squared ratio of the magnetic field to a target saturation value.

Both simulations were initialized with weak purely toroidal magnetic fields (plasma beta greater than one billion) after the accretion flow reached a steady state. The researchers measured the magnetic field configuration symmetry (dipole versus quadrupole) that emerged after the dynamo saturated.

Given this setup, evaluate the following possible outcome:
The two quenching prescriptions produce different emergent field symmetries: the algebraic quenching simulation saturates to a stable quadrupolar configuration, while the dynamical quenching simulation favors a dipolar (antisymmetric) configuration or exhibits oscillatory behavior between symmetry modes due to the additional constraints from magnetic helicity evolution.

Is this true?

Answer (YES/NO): YES